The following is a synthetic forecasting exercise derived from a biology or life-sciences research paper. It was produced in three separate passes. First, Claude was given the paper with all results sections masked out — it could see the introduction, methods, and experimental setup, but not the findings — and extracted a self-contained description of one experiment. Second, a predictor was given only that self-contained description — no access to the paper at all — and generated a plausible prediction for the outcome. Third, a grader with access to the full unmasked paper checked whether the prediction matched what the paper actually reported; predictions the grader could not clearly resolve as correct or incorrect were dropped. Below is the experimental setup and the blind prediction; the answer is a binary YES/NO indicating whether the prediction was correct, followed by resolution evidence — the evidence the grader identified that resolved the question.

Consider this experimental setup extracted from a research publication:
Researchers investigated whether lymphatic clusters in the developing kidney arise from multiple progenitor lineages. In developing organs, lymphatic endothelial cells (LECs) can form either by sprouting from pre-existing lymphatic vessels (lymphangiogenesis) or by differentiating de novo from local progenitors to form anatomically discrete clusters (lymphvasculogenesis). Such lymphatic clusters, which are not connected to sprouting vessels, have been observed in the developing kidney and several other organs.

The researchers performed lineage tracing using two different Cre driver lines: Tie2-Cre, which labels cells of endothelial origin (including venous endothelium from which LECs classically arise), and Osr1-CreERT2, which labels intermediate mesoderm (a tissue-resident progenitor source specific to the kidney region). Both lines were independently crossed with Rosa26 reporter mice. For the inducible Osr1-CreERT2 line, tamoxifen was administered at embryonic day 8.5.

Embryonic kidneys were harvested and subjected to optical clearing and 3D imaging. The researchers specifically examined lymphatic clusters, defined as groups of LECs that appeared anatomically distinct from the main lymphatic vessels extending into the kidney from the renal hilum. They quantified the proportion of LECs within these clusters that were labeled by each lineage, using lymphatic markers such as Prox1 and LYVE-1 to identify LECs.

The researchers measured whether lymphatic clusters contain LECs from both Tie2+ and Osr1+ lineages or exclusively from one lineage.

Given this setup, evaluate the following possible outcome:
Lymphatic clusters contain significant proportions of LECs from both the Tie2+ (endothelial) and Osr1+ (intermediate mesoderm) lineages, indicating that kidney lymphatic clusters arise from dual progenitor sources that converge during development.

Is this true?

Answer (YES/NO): YES